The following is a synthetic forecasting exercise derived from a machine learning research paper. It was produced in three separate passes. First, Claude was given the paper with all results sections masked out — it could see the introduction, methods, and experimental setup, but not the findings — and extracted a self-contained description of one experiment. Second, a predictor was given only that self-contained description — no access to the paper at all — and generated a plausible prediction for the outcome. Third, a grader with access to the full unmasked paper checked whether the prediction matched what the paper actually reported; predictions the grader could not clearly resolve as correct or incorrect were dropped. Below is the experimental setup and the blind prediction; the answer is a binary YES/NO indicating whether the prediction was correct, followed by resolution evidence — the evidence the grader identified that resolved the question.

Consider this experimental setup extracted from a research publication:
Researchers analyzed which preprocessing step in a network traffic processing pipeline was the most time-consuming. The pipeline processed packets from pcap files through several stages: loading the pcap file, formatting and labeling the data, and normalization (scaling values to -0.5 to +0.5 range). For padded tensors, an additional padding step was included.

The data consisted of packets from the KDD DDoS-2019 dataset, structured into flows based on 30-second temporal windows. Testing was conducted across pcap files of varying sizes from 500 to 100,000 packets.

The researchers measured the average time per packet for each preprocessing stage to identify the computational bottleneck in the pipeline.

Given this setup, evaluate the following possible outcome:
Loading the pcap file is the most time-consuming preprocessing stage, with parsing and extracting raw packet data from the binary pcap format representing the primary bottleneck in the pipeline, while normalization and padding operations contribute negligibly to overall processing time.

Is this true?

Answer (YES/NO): NO